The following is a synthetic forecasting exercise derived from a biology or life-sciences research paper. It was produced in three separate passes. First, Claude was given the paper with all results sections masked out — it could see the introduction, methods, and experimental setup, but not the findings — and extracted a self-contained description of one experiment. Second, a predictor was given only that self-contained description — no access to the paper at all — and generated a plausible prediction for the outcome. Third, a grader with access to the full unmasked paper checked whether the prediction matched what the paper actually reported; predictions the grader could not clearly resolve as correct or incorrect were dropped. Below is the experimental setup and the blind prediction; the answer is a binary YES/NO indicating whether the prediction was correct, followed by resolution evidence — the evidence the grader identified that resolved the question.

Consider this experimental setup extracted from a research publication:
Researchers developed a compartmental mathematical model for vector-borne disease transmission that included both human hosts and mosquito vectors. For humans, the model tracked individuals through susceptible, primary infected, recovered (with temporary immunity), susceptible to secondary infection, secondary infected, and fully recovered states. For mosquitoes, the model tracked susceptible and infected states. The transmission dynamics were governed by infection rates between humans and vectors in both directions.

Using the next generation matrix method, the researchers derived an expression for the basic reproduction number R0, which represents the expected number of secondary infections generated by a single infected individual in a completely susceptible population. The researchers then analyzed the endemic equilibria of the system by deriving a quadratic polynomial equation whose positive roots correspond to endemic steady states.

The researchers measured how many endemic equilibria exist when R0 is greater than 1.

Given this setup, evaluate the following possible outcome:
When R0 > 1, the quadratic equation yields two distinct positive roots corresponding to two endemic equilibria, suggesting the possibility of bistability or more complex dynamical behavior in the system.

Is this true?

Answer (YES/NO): NO